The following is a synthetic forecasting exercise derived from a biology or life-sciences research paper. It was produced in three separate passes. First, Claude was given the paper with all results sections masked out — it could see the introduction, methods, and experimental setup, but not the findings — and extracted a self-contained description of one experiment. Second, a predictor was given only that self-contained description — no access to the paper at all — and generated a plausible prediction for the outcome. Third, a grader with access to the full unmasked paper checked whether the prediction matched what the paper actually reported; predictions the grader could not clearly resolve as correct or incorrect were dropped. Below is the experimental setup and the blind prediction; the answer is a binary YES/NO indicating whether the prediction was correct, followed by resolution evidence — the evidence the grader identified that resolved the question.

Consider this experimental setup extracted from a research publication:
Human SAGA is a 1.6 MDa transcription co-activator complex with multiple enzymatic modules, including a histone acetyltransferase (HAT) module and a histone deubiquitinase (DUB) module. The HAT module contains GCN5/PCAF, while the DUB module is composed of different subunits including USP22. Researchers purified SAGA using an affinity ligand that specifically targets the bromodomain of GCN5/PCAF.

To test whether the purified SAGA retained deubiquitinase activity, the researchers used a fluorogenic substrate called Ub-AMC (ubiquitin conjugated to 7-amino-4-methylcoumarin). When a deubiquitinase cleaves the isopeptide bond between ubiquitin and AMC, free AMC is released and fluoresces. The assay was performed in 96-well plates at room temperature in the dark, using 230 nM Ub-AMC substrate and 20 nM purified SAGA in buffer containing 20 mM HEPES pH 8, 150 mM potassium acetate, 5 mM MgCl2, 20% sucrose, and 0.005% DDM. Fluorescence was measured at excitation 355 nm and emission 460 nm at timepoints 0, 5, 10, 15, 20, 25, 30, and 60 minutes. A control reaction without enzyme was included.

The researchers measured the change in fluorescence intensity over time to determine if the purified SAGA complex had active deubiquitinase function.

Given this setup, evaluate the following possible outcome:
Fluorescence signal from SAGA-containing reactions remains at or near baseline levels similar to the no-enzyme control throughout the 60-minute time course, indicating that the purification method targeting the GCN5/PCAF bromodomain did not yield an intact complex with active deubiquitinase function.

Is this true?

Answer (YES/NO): NO